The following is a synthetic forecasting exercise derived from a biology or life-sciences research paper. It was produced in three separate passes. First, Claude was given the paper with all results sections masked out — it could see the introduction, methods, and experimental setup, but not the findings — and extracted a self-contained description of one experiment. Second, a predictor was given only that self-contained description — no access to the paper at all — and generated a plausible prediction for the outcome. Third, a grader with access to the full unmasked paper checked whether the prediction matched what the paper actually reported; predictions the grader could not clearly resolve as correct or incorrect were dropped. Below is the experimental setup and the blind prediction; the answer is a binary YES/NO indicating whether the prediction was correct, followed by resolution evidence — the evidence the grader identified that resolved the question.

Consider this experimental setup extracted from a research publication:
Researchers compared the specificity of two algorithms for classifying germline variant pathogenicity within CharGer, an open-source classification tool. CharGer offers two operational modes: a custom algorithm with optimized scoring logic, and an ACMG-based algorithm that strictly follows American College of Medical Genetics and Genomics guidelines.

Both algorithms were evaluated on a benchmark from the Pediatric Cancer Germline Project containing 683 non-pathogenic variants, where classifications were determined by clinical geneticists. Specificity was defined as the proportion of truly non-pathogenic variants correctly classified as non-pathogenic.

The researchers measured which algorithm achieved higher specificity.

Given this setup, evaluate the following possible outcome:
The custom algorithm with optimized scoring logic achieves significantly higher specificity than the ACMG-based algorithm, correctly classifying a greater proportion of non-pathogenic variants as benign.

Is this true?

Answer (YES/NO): NO